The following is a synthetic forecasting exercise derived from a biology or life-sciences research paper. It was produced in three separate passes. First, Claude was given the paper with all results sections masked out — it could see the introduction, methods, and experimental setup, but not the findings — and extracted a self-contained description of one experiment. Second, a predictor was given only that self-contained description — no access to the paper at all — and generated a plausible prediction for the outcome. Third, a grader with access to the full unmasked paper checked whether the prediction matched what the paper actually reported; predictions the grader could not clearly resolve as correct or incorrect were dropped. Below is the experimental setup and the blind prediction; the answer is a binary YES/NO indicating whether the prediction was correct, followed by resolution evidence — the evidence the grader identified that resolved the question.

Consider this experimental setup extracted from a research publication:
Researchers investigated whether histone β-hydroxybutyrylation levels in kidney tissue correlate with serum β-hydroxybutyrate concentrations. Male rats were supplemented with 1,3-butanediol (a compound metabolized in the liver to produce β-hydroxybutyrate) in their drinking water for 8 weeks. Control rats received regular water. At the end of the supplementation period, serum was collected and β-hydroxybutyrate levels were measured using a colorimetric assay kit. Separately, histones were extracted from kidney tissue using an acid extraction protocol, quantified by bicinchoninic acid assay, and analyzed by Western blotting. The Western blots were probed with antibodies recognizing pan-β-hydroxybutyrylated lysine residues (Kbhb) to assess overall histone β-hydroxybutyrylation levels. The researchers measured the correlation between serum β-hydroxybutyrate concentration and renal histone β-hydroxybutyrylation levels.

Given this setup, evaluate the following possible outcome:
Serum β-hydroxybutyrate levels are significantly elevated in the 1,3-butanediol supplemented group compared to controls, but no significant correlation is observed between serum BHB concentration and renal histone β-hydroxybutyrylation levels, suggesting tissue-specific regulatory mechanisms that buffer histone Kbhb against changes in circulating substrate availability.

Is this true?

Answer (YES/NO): NO